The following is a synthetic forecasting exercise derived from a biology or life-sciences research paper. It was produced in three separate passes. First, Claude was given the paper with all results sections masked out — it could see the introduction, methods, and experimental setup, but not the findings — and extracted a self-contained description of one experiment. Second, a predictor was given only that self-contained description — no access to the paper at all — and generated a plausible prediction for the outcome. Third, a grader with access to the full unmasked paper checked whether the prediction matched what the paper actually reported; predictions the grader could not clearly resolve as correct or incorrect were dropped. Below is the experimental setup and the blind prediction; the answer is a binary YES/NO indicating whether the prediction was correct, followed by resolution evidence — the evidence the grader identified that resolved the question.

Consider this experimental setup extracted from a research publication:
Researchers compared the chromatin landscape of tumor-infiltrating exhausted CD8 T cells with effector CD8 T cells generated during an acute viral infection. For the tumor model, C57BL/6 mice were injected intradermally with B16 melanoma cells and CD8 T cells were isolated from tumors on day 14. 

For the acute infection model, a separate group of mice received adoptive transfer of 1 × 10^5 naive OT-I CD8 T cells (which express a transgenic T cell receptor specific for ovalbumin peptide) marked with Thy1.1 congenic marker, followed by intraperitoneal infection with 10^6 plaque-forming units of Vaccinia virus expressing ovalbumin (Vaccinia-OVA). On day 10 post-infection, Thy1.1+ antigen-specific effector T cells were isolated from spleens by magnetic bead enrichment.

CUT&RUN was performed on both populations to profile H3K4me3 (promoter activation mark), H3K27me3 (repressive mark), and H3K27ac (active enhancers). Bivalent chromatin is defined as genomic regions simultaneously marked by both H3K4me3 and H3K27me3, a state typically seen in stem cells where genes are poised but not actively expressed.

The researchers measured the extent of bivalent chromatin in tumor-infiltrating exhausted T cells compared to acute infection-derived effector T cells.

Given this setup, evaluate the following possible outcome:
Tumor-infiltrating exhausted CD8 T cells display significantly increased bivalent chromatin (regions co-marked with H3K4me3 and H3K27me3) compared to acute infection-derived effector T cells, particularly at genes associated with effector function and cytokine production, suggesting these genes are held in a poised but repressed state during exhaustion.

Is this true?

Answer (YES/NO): NO